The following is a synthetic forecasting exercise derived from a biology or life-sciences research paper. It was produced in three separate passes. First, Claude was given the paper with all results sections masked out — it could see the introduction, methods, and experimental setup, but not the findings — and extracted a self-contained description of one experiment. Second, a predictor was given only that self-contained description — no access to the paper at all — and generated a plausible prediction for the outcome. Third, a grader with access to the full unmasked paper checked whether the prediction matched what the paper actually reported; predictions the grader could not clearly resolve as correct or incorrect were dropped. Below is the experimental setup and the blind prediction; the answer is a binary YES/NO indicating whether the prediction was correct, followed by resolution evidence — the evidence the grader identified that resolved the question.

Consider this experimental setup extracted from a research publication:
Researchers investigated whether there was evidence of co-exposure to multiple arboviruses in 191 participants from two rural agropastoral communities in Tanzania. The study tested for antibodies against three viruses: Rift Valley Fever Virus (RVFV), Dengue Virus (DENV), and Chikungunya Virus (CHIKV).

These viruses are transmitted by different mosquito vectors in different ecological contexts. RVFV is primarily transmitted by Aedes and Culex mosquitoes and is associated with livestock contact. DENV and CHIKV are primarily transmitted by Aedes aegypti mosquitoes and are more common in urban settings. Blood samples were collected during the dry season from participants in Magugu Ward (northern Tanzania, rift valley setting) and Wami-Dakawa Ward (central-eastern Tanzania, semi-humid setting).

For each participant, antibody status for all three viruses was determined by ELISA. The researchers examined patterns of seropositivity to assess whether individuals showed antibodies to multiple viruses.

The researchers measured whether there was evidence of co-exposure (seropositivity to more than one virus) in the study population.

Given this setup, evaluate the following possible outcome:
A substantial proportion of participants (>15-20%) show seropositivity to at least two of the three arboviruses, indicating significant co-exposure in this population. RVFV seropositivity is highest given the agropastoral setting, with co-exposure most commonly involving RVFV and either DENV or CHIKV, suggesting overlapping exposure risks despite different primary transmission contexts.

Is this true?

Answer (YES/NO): NO